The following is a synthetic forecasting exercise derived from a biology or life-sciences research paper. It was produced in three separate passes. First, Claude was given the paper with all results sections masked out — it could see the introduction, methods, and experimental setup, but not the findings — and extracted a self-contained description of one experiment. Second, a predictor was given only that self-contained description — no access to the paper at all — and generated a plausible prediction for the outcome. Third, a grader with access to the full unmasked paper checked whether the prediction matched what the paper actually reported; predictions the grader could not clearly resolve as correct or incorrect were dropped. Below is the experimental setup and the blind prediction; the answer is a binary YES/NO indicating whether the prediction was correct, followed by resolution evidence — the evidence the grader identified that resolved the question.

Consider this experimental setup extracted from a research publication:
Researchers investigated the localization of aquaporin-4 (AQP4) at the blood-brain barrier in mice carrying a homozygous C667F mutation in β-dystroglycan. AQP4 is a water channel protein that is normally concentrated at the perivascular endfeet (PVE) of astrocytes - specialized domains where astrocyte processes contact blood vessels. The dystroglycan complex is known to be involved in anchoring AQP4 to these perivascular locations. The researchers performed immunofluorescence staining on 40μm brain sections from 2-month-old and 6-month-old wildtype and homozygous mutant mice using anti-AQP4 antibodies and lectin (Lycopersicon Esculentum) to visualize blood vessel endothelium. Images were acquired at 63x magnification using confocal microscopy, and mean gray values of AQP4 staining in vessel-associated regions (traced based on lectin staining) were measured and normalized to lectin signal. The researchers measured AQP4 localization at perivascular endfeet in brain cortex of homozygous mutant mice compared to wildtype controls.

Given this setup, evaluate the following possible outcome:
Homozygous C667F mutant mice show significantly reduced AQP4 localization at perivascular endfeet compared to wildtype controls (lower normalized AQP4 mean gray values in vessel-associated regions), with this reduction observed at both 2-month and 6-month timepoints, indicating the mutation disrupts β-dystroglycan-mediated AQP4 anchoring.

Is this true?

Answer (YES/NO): YES